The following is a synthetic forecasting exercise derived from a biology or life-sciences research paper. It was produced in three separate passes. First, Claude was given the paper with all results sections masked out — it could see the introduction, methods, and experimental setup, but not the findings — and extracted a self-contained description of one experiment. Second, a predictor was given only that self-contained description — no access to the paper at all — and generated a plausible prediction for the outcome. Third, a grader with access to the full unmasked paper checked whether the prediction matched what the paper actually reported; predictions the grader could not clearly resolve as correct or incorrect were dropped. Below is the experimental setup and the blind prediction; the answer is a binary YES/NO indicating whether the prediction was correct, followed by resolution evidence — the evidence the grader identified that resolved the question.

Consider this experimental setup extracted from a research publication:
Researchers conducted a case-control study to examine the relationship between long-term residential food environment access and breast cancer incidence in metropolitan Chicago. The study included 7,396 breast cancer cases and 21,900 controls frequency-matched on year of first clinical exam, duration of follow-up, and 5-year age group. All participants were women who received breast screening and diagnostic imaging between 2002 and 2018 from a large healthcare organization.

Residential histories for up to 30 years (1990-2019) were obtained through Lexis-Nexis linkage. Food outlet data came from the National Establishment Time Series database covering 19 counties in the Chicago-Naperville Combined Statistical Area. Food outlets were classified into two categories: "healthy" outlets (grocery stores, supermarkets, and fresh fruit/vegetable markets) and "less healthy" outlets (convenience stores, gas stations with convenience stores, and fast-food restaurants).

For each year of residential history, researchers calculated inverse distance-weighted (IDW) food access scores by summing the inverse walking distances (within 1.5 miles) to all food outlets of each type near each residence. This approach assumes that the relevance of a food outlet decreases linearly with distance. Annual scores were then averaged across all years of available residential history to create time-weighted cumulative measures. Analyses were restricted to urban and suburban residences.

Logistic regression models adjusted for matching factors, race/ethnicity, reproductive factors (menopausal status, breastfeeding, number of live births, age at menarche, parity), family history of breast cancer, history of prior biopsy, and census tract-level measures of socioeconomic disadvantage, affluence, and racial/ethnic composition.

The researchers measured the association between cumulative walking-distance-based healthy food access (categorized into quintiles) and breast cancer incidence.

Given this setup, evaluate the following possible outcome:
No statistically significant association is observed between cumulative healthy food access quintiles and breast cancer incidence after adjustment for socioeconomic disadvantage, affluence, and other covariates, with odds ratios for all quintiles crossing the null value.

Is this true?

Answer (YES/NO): NO